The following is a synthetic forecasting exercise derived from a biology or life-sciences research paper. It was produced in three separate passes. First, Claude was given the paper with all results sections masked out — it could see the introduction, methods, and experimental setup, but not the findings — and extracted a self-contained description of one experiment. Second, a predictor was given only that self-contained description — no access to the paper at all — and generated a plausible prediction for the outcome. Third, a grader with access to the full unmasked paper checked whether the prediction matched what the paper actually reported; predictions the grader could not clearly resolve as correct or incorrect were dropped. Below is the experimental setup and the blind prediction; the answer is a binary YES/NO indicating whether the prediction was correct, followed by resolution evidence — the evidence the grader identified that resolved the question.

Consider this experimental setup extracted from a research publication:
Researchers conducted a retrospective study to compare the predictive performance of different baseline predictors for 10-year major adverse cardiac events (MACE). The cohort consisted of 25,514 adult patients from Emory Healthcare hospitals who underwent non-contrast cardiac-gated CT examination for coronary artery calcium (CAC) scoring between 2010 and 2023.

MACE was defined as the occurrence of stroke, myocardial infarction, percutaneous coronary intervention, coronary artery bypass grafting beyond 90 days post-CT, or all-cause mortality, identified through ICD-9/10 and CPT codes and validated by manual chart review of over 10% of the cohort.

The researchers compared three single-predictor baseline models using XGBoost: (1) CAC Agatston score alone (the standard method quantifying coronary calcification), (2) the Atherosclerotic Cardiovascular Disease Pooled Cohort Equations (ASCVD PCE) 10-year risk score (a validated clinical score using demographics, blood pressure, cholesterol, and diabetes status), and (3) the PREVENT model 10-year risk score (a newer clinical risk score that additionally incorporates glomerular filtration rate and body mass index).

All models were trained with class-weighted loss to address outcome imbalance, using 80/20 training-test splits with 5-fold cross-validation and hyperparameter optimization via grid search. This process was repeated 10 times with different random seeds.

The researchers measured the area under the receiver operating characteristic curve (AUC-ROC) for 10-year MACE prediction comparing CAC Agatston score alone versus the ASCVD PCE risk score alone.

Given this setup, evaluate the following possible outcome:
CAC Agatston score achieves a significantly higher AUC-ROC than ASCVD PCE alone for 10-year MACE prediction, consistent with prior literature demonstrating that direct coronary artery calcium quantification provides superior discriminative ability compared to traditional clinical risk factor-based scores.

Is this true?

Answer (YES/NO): NO